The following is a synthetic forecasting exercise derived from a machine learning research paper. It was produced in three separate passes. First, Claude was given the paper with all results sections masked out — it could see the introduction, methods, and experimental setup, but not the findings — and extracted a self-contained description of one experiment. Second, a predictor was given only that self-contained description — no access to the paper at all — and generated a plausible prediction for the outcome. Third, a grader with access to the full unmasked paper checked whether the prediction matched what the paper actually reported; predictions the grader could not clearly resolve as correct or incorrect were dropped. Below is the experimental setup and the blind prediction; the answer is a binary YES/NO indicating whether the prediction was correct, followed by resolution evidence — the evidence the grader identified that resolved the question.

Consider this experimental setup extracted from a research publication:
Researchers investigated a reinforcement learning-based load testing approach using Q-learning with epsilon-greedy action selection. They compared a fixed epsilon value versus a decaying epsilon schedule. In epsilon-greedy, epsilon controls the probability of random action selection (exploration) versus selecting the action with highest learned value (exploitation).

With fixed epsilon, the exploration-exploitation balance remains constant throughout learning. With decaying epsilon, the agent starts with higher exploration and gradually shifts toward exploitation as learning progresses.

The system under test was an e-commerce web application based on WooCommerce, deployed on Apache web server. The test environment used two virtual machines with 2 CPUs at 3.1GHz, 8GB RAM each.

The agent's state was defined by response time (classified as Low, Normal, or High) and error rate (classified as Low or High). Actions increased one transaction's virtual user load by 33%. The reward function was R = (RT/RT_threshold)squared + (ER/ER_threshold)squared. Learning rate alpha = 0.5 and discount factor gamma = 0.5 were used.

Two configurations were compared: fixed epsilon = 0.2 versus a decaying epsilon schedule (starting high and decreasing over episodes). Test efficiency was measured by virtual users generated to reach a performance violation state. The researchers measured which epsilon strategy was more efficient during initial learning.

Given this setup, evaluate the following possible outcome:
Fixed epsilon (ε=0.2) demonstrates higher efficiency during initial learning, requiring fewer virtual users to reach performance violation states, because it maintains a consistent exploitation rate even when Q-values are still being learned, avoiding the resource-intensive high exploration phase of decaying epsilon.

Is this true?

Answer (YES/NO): NO